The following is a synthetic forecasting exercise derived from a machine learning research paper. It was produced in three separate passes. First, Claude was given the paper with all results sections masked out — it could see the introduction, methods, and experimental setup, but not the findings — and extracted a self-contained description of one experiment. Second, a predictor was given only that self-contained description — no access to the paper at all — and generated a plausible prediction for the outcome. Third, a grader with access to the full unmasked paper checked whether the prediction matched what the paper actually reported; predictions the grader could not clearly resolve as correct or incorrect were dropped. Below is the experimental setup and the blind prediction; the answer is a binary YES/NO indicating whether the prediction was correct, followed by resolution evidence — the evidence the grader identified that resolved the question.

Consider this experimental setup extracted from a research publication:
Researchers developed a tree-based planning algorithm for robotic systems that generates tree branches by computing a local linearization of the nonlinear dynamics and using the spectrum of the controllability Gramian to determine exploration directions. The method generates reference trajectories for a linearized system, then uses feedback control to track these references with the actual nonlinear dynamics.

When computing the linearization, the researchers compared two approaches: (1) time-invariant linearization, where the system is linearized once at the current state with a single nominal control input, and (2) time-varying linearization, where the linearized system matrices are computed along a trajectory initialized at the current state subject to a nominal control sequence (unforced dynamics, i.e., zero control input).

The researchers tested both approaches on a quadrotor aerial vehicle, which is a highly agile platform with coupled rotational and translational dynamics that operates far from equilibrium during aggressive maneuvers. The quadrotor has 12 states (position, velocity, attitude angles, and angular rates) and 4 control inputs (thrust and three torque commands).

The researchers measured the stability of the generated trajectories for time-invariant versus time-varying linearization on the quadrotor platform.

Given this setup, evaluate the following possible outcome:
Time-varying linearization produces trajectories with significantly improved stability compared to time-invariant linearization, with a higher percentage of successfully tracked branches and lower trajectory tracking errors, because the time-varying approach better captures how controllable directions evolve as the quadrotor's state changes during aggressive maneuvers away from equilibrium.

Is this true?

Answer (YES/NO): NO